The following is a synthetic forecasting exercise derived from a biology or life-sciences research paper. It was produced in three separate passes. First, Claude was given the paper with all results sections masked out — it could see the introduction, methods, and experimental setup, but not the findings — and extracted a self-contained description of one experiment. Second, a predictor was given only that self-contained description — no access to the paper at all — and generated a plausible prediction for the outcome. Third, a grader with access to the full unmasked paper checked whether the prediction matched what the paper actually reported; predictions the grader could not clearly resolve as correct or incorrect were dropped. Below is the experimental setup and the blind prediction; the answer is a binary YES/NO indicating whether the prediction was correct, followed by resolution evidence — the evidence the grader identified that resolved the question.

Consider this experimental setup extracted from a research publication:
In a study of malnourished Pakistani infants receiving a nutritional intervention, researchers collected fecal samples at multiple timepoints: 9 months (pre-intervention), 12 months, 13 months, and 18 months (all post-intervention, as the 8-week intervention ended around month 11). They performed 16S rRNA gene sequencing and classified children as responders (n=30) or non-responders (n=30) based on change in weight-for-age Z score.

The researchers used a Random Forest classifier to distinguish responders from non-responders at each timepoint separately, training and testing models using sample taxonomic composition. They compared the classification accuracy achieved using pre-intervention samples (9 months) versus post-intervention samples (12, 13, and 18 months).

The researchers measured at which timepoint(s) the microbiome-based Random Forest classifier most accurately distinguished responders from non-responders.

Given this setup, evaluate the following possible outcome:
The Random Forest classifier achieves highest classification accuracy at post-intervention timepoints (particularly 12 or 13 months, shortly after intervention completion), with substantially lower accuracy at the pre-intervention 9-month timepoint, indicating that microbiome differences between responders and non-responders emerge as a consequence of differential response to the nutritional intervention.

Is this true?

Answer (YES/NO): NO